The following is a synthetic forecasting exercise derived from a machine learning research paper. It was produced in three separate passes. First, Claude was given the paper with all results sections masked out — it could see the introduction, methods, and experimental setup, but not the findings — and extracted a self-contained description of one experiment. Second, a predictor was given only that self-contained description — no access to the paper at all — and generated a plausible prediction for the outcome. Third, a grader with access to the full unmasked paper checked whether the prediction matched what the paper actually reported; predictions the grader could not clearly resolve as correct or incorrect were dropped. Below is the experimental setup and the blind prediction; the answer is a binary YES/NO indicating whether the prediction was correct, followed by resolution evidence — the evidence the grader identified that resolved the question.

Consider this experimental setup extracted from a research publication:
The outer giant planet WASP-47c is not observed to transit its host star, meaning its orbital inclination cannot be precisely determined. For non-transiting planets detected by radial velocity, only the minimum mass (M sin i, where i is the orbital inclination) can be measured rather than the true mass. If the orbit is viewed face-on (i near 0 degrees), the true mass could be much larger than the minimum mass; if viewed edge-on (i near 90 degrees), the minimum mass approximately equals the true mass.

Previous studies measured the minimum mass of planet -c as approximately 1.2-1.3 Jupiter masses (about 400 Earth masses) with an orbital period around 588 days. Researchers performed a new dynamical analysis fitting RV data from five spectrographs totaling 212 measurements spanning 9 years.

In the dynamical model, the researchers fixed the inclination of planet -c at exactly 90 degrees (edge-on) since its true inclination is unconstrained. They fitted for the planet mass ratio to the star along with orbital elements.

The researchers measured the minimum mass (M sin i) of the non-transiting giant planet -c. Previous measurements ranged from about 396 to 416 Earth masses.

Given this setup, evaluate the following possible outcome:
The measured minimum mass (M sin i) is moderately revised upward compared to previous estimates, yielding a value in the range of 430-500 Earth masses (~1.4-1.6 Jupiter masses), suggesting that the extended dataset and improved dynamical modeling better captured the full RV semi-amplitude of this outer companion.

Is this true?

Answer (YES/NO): YES